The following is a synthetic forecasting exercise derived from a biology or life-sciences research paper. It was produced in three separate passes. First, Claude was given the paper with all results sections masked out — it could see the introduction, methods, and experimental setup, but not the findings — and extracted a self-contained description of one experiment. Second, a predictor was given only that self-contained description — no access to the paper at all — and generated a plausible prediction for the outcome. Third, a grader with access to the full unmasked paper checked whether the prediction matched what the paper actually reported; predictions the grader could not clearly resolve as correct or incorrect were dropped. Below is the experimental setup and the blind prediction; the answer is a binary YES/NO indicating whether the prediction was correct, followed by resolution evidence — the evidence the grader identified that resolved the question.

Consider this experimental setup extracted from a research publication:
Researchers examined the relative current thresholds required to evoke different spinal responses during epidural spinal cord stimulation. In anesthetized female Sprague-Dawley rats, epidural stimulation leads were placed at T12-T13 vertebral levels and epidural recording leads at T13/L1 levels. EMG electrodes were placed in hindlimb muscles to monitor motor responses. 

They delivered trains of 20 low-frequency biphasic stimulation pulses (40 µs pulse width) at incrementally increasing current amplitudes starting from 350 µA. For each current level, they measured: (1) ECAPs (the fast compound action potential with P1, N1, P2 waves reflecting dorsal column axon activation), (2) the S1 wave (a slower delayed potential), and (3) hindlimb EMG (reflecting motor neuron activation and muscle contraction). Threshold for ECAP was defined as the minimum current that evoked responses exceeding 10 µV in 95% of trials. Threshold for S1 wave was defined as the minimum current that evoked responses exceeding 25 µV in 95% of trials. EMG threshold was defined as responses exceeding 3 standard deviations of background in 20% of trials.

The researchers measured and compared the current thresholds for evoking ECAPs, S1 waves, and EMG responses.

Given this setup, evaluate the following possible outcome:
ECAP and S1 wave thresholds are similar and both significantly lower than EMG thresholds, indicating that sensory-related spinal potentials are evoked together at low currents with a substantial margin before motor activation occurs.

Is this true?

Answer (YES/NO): NO